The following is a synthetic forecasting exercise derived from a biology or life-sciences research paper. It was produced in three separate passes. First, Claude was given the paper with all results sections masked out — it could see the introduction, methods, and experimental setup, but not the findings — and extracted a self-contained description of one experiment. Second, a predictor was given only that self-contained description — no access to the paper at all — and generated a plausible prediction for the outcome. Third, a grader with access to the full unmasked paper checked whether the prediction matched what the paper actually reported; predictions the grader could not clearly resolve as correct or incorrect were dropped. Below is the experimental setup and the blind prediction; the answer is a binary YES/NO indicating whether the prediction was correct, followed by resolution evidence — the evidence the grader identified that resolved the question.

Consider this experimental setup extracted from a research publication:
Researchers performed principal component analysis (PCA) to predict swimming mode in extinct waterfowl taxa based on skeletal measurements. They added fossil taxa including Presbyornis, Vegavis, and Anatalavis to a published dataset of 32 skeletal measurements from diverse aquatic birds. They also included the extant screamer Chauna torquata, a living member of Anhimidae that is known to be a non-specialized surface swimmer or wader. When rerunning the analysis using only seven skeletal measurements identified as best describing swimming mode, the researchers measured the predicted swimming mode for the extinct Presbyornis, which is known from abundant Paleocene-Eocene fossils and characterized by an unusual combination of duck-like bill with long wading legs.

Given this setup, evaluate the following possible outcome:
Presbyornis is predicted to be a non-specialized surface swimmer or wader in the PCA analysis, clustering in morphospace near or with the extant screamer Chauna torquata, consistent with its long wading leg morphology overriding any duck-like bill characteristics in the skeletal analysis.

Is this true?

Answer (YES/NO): NO